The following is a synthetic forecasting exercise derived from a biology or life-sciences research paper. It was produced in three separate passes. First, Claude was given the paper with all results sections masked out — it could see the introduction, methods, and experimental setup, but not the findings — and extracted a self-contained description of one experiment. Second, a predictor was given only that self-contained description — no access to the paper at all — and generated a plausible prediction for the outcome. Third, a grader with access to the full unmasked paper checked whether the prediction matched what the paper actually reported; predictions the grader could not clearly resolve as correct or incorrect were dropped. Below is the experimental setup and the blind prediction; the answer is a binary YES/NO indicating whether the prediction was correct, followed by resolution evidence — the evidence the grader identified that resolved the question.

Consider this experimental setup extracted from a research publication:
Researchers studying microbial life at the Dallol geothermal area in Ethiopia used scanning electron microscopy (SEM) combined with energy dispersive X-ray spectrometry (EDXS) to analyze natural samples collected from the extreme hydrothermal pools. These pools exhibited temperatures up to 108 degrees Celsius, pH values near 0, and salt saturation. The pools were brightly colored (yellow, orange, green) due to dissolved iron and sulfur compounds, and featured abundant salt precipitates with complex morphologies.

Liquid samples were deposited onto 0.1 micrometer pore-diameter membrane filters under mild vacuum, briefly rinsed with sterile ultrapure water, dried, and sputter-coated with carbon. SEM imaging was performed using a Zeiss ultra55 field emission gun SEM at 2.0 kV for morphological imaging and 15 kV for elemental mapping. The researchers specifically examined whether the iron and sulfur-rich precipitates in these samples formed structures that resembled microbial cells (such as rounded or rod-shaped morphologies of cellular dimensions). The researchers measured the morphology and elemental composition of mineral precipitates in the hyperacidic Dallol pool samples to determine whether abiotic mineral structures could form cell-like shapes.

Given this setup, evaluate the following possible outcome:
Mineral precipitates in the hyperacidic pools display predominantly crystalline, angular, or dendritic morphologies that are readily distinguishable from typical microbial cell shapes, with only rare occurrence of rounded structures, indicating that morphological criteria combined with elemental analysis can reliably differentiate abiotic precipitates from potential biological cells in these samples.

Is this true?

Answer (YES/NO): NO